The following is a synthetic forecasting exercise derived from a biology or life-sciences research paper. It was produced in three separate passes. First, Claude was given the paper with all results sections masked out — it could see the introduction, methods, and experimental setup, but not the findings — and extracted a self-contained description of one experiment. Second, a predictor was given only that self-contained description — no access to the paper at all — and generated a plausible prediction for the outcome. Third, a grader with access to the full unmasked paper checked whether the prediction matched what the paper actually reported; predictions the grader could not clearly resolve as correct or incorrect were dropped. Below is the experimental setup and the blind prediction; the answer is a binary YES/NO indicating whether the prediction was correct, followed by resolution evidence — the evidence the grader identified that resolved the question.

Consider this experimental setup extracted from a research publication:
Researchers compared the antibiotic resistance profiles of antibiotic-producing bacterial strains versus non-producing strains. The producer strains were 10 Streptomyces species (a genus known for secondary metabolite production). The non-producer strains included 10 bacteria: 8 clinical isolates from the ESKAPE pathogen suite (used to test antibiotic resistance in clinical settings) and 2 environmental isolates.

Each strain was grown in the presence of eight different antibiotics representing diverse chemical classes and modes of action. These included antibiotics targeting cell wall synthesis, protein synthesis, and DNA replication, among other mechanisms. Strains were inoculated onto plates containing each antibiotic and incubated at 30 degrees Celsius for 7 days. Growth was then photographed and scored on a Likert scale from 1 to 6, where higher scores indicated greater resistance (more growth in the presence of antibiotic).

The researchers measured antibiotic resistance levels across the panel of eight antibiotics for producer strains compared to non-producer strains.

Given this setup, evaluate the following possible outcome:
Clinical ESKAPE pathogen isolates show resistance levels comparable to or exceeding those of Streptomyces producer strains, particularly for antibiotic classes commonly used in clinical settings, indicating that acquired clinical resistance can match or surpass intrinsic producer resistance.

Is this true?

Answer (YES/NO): NO